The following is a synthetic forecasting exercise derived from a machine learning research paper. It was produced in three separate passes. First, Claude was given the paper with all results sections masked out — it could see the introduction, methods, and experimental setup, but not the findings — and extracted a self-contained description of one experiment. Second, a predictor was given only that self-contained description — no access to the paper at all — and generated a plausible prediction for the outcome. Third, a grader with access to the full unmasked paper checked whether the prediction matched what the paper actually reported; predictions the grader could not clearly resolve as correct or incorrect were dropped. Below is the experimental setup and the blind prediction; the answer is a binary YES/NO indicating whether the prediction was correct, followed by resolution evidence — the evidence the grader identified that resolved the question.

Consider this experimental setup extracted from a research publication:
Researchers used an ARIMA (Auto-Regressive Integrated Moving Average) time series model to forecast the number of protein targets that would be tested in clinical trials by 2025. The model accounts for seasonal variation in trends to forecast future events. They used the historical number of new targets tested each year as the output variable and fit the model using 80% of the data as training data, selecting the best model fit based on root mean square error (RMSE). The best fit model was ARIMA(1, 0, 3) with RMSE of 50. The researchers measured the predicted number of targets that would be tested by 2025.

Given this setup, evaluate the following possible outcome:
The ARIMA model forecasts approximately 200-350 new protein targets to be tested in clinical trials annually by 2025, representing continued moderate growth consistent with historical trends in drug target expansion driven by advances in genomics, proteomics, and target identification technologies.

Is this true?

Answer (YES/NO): NO